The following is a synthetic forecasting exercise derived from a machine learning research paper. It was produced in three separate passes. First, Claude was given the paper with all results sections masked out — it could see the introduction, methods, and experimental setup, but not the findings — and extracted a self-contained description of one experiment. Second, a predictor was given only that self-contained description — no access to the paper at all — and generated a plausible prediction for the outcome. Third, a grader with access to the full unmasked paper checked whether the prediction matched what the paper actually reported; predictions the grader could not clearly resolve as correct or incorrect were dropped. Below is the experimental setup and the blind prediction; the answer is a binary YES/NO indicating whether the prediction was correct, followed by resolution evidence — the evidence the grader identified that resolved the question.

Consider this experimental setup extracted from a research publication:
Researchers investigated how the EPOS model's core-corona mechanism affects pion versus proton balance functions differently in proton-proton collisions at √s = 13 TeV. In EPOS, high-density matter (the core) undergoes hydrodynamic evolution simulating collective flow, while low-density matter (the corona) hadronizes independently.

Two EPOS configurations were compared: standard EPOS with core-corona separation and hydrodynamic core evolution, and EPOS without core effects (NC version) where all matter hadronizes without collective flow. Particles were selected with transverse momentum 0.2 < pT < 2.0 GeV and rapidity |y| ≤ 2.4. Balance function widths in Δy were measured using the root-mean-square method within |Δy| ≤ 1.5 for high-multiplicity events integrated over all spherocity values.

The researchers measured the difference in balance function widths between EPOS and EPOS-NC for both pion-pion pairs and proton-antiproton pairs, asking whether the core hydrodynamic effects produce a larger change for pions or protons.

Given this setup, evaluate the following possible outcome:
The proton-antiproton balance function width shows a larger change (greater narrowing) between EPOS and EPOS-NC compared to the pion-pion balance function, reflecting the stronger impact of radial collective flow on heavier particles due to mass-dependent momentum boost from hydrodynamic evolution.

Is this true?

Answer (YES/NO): NO